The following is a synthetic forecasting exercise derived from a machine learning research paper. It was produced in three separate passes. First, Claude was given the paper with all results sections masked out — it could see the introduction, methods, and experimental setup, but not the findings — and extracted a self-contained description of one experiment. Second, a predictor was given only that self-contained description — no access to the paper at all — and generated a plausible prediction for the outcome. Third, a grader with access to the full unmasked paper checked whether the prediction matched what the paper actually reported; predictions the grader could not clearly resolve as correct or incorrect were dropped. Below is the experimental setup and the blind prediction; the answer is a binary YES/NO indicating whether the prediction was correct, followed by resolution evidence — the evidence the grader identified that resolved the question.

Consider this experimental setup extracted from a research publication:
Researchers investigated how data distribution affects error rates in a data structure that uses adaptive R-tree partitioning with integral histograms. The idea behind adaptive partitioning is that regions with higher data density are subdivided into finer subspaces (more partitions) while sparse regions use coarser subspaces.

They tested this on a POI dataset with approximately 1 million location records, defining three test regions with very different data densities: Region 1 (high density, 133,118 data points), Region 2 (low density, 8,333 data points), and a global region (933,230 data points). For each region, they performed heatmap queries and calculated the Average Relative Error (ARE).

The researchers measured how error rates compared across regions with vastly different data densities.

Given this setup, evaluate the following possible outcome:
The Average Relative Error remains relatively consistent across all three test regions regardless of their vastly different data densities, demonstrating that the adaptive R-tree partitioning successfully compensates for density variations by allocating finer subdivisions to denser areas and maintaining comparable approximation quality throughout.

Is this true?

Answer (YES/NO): YES